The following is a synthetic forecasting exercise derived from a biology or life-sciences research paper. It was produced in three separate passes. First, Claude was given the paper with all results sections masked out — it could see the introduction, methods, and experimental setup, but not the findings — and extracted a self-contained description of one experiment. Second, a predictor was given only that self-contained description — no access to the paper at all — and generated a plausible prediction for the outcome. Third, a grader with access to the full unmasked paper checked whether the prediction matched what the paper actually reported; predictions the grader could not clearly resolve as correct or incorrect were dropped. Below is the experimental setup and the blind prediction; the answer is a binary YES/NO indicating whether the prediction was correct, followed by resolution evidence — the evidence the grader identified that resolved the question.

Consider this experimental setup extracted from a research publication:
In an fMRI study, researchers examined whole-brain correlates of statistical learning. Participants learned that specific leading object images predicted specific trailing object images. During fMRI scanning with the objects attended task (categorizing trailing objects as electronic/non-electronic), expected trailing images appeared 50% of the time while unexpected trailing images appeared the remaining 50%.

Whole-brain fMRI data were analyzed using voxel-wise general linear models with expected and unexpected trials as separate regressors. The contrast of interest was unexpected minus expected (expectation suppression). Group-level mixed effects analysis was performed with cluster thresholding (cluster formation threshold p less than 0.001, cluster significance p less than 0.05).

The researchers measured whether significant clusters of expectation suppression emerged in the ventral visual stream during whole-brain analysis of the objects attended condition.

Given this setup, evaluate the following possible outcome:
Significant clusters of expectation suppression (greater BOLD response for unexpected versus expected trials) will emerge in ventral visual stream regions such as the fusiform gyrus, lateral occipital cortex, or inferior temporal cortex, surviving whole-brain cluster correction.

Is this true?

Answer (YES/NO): YES